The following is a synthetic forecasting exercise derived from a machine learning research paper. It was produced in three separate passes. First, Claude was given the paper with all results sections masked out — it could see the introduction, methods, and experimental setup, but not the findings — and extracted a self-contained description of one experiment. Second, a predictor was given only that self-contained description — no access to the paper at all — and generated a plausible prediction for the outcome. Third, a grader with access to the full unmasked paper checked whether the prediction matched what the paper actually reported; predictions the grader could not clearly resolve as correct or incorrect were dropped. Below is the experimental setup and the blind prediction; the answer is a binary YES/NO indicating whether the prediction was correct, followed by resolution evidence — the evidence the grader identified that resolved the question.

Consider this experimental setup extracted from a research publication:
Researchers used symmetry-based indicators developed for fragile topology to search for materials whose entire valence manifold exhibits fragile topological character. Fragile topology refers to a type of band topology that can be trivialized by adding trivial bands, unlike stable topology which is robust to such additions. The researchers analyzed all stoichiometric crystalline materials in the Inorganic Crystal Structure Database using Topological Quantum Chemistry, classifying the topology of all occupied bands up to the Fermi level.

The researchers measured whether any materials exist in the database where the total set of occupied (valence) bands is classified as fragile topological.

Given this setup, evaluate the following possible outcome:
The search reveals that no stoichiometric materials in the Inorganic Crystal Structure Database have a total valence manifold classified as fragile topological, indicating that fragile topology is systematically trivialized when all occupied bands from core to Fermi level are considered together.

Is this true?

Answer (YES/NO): YES